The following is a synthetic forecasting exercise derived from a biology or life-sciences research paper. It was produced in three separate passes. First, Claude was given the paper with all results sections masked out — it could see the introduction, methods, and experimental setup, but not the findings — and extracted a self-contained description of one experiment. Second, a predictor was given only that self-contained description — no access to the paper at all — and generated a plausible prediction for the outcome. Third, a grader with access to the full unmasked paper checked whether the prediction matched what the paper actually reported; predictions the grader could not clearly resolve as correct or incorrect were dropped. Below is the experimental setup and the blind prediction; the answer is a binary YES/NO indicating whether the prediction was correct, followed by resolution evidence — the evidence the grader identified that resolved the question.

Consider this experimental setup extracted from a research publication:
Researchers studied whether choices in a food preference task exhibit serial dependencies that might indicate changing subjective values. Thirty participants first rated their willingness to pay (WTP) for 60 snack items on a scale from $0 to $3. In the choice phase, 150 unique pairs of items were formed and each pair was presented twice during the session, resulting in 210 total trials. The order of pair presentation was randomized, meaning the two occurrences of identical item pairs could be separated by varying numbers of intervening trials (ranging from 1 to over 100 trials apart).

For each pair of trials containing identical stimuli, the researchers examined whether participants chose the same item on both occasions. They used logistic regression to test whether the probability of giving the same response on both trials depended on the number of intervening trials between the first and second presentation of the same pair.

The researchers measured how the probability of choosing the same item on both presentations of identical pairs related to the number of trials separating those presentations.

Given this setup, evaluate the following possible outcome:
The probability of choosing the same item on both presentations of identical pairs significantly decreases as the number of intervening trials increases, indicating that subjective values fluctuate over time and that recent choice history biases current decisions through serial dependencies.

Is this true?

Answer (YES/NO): YES